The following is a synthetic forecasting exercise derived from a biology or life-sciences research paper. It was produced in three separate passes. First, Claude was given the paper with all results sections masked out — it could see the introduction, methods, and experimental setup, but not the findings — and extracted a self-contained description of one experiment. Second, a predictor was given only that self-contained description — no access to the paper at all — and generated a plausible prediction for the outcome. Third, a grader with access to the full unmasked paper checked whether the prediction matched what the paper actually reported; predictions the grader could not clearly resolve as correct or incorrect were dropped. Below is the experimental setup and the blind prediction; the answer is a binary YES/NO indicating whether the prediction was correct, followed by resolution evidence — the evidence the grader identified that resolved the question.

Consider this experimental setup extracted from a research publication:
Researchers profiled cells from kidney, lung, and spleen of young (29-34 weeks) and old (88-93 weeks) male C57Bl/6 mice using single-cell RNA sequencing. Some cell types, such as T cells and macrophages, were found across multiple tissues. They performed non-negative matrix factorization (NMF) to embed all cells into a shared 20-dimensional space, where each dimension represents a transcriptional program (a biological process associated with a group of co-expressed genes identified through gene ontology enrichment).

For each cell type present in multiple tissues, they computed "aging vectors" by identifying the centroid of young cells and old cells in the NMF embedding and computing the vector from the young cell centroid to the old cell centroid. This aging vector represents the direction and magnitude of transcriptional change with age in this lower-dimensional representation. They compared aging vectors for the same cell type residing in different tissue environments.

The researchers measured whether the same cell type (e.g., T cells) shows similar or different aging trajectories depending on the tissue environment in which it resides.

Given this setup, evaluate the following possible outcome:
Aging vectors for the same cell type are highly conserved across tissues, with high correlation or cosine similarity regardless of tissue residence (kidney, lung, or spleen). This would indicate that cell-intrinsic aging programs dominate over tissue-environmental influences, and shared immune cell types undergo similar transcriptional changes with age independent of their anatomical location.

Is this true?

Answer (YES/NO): YES